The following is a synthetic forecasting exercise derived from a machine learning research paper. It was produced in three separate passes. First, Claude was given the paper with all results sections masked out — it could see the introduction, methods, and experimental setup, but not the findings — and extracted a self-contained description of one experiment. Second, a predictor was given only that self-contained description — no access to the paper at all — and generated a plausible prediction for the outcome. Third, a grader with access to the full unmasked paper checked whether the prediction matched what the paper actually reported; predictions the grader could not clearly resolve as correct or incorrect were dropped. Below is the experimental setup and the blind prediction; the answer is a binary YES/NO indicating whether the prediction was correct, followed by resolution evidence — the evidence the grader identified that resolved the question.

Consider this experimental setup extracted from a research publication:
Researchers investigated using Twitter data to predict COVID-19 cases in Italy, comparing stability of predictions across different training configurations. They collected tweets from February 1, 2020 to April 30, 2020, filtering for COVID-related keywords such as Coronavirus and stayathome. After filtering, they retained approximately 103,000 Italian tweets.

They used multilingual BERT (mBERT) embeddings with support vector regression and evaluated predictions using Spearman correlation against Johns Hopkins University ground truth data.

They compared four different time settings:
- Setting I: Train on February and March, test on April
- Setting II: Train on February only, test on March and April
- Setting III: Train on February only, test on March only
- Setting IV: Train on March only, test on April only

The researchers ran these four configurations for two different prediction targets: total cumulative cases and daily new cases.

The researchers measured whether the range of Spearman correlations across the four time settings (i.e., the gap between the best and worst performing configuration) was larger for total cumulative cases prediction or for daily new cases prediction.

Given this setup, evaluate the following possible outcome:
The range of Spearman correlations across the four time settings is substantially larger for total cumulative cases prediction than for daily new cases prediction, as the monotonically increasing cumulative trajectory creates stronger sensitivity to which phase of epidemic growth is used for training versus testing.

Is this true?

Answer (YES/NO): NO